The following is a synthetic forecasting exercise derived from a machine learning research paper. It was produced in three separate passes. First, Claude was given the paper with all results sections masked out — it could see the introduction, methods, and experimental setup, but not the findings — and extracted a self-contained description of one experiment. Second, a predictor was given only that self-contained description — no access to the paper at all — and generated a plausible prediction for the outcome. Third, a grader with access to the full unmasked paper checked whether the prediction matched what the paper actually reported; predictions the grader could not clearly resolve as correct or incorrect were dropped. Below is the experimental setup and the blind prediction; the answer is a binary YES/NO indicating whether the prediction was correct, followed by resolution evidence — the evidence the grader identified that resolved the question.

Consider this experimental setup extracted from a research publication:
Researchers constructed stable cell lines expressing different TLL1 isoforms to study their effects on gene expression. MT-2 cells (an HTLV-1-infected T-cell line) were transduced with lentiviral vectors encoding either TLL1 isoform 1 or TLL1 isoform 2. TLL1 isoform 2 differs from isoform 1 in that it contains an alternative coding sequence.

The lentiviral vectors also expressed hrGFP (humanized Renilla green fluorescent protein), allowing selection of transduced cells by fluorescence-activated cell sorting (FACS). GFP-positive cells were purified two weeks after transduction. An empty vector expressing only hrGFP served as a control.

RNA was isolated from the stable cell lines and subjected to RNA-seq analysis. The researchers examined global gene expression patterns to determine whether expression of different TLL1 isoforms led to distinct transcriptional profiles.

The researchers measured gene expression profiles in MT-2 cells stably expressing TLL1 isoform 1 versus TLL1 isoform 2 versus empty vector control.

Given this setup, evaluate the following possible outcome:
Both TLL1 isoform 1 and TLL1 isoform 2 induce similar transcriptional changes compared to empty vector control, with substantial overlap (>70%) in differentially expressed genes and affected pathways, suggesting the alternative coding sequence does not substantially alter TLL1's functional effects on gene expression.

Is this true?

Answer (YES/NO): NO